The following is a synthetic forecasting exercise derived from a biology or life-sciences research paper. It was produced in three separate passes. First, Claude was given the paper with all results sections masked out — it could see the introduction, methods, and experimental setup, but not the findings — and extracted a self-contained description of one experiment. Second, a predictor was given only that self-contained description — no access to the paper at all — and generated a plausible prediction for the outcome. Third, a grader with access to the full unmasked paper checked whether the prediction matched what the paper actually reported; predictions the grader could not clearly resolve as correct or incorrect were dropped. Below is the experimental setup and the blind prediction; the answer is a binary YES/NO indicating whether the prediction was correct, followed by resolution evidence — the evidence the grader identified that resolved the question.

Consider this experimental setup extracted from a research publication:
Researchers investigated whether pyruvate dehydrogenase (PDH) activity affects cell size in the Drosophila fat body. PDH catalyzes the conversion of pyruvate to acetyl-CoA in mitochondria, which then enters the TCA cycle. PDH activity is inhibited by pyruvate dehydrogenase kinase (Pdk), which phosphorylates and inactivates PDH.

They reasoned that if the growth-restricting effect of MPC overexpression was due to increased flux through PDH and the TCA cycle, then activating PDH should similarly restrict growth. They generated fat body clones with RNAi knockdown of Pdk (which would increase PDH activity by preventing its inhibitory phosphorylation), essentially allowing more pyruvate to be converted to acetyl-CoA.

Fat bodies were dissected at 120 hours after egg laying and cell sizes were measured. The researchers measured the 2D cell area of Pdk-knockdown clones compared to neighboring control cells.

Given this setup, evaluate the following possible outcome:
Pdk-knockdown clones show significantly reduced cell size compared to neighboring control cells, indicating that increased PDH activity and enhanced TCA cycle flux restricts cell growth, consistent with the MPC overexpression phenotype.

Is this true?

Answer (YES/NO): NO